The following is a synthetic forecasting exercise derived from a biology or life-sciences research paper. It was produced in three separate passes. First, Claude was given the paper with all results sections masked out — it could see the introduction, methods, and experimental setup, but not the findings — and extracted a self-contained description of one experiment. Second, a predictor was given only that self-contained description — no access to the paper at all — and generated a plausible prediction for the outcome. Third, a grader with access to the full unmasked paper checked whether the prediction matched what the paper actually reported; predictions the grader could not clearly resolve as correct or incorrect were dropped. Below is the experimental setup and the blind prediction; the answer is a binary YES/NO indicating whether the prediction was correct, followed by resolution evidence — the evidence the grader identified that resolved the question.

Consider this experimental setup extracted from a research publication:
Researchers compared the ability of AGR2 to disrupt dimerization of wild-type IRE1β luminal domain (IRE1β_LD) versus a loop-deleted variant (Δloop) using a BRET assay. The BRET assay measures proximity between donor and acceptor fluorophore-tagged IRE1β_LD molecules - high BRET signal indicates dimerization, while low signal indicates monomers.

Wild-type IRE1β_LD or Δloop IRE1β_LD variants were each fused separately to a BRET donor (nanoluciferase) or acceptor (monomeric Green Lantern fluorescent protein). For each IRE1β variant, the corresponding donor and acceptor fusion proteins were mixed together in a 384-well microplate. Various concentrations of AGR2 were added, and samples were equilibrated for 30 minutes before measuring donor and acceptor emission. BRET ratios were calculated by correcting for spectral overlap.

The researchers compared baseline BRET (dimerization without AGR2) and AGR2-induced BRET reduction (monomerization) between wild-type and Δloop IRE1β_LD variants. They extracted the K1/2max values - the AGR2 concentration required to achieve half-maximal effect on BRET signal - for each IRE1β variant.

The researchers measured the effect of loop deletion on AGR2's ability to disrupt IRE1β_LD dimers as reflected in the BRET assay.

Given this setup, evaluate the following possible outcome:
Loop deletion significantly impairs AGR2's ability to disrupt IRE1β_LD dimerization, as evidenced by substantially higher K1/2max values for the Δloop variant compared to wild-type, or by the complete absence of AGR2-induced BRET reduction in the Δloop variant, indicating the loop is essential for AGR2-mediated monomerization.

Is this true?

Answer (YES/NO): YES